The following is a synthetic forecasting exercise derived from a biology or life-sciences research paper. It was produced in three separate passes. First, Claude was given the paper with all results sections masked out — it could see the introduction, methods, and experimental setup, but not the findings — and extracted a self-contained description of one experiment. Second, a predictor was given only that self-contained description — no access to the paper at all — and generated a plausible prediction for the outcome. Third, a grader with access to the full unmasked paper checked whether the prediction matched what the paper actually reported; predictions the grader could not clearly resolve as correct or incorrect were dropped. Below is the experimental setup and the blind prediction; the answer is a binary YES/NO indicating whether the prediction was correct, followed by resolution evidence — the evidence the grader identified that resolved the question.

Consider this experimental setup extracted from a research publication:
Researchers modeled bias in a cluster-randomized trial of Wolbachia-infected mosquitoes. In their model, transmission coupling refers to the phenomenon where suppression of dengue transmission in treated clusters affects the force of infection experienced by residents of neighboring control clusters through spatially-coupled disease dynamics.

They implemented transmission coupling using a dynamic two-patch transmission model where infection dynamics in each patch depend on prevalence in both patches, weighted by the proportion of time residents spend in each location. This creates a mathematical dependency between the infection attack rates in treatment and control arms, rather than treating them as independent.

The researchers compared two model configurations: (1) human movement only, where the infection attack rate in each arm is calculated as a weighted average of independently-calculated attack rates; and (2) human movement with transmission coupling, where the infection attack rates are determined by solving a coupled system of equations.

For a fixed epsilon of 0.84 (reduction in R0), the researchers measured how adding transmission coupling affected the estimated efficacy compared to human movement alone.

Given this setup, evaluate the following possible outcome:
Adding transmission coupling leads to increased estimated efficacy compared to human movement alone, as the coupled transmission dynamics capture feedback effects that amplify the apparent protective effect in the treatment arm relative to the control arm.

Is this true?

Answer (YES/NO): NO